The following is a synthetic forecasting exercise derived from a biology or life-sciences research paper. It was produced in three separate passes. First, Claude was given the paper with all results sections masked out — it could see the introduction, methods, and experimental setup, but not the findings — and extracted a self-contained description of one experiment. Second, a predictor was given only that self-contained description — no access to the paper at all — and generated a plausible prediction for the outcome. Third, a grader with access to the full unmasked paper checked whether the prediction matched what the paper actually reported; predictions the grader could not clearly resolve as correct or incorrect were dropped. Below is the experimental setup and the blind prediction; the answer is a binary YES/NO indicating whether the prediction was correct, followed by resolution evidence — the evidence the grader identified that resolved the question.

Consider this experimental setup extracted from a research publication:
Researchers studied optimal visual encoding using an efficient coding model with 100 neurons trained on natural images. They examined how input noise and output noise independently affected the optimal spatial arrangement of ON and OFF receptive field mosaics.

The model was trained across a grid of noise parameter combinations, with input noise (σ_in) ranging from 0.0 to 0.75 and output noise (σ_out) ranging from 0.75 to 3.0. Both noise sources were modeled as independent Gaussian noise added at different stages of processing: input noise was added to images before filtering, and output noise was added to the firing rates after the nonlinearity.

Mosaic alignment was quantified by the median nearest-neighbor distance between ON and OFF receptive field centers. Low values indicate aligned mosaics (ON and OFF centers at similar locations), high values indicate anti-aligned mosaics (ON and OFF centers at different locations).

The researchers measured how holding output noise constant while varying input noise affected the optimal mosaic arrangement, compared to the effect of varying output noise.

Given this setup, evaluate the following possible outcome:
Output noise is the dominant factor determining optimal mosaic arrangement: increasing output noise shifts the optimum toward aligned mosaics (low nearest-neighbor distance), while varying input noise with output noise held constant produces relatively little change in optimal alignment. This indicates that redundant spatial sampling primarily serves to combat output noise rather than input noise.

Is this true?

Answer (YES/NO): NO